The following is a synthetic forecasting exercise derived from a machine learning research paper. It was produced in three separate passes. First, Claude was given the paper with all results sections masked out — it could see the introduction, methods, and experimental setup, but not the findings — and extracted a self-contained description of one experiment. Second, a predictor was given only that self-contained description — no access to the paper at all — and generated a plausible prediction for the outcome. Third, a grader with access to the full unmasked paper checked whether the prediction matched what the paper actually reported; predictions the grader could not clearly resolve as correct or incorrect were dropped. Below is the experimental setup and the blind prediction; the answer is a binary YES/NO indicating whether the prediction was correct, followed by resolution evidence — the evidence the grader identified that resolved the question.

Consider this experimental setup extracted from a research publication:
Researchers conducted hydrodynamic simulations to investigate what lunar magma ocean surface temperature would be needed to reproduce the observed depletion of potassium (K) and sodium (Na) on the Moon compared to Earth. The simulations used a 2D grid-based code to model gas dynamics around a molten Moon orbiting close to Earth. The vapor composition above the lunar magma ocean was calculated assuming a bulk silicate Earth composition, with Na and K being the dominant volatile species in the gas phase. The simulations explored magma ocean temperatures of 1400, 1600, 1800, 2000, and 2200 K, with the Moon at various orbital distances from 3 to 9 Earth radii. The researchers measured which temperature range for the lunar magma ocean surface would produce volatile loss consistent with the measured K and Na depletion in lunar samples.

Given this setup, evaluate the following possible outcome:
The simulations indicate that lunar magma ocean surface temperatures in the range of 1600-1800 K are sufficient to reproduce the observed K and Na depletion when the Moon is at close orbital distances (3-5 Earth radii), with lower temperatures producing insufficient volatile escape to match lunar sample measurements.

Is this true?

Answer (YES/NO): NO